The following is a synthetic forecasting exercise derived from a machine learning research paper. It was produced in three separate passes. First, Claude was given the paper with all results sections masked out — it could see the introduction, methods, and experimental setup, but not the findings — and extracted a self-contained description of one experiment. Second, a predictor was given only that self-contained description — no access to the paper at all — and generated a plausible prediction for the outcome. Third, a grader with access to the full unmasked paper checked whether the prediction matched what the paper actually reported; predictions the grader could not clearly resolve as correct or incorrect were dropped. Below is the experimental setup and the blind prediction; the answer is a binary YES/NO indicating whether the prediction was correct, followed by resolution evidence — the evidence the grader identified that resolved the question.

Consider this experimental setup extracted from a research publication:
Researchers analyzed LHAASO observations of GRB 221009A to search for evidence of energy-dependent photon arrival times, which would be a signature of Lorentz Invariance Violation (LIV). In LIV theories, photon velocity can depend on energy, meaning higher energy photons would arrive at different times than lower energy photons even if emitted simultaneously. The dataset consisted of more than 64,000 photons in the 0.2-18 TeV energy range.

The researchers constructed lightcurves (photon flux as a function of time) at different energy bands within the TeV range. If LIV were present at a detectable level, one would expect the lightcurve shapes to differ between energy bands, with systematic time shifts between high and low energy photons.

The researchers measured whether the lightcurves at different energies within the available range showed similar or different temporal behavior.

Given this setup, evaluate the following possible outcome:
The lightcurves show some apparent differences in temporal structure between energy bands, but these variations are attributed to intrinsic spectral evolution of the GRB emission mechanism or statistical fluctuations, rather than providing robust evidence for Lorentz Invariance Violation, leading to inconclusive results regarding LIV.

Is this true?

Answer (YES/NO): NO